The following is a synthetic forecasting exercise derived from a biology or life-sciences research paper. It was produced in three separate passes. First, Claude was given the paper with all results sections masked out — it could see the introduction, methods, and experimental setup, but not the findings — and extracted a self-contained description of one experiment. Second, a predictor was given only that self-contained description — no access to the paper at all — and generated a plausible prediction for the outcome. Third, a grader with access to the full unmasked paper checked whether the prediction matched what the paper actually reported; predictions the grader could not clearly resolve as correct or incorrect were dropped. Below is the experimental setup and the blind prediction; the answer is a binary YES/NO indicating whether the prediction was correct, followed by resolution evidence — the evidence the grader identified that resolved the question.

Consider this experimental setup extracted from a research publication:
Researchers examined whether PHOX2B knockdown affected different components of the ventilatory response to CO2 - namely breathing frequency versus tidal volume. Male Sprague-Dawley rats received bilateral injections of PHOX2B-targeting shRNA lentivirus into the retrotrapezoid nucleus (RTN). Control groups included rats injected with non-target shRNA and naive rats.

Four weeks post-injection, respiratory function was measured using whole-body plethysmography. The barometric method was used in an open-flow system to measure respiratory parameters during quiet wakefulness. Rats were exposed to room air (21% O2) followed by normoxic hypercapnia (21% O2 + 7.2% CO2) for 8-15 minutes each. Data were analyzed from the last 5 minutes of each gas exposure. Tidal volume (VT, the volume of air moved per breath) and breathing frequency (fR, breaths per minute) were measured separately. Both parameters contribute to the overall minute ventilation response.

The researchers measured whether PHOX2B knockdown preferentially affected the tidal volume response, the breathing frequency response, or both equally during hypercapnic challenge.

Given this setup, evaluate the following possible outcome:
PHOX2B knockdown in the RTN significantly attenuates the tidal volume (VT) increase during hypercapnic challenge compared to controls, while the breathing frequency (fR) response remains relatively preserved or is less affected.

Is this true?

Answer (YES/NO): YES